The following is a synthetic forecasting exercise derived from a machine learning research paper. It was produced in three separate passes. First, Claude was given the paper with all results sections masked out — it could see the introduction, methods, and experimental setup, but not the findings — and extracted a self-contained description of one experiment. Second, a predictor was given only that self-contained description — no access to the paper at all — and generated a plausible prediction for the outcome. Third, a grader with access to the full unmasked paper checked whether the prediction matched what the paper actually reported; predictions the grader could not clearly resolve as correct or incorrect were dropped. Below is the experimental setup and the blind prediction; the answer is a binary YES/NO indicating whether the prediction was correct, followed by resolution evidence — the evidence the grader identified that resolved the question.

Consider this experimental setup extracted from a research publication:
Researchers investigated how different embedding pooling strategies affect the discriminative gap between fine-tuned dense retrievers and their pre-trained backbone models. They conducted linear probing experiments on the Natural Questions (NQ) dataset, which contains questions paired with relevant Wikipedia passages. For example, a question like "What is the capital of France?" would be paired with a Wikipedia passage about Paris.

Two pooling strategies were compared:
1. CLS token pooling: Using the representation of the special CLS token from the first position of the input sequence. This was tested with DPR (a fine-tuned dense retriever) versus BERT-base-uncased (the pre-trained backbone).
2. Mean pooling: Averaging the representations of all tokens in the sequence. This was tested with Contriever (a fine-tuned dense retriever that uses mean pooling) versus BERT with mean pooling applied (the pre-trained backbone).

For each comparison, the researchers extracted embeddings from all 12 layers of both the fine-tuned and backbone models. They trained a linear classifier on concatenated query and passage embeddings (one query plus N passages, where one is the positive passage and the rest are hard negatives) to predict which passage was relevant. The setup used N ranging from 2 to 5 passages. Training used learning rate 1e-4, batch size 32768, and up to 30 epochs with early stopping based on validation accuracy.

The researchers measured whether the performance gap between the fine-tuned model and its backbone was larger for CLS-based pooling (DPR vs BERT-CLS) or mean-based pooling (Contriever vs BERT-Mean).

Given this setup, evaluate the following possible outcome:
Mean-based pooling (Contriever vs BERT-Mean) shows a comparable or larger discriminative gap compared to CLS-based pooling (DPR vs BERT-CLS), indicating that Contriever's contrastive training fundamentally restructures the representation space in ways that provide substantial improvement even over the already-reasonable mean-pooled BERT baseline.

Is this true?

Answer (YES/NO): NO